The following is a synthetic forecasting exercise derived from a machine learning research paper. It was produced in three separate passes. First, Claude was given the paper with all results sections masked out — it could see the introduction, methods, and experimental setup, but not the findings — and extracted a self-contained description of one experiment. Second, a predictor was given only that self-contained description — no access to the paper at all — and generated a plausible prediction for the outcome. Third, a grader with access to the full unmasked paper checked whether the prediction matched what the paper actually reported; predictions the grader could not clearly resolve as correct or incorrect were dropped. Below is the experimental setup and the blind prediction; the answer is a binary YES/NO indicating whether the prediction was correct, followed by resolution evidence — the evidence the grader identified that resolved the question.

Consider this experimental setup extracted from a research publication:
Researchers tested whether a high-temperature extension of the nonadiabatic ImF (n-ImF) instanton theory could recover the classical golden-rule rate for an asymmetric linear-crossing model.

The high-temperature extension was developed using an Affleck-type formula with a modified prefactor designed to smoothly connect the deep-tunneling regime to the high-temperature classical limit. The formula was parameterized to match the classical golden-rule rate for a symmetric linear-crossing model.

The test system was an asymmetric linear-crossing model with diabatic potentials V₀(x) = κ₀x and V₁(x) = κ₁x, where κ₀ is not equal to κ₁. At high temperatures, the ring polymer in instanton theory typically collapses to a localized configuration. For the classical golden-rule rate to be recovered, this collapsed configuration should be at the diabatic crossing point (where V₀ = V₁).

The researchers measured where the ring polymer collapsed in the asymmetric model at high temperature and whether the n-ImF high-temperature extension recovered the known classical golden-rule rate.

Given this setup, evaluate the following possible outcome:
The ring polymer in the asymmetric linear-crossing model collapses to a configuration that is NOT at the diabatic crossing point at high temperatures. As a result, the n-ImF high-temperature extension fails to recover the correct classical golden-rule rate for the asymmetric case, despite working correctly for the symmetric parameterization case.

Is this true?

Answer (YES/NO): YES